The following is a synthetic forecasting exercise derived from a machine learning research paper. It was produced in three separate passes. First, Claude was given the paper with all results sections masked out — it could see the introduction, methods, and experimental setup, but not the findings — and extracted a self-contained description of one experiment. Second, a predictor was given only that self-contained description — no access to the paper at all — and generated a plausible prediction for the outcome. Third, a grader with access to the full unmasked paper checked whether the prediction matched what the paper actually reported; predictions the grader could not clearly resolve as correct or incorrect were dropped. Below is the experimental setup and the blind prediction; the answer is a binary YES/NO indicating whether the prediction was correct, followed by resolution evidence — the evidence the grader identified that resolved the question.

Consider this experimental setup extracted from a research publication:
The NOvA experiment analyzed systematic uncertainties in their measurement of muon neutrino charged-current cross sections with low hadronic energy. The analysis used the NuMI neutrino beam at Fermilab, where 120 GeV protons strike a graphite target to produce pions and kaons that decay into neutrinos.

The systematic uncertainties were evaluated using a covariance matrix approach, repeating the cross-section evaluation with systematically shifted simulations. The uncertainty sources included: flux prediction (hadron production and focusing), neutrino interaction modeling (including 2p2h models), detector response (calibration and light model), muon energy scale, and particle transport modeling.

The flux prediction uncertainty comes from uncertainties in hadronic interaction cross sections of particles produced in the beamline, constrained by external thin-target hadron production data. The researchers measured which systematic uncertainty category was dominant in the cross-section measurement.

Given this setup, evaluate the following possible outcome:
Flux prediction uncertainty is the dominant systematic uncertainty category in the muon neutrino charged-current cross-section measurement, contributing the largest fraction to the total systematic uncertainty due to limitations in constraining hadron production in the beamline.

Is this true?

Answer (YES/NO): YES